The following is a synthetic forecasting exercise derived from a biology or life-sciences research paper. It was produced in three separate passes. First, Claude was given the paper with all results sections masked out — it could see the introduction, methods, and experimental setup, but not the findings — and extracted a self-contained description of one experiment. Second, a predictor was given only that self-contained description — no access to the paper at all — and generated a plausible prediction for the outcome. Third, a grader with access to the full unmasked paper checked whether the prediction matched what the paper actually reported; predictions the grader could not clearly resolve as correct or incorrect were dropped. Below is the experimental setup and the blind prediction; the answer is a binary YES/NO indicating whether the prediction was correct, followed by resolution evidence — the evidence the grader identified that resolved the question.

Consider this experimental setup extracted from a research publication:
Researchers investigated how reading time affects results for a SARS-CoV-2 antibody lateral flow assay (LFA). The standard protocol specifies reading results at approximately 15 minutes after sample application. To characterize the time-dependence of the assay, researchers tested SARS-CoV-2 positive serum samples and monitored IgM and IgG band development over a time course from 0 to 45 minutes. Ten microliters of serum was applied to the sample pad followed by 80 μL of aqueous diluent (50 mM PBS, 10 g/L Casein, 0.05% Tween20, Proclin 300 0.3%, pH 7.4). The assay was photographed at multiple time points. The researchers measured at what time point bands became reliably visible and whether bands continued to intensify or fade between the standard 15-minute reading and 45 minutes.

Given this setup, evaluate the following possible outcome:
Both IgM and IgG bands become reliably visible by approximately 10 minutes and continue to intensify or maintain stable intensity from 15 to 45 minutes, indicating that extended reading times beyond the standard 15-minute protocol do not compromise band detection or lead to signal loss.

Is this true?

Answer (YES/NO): YES